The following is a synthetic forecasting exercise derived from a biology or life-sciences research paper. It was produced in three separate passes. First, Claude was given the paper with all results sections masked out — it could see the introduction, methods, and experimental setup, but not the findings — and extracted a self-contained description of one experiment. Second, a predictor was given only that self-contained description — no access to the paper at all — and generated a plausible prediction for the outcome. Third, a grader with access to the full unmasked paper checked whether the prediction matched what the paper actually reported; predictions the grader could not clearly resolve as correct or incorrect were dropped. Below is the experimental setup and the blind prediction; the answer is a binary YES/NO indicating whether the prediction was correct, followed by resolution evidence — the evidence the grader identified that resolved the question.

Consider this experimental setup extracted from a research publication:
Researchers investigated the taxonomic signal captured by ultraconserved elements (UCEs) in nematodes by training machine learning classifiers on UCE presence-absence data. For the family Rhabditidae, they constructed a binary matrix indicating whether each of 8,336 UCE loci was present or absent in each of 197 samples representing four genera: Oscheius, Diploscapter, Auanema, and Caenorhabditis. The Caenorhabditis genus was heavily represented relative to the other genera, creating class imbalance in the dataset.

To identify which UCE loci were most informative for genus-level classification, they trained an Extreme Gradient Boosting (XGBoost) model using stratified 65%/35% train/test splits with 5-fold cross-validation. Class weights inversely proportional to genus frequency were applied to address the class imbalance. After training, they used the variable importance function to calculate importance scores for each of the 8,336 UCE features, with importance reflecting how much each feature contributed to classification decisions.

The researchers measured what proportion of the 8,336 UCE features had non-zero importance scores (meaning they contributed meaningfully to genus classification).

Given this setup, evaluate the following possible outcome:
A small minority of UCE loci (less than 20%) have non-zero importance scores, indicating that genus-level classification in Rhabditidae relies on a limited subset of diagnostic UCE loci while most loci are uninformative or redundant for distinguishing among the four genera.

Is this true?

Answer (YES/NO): YES